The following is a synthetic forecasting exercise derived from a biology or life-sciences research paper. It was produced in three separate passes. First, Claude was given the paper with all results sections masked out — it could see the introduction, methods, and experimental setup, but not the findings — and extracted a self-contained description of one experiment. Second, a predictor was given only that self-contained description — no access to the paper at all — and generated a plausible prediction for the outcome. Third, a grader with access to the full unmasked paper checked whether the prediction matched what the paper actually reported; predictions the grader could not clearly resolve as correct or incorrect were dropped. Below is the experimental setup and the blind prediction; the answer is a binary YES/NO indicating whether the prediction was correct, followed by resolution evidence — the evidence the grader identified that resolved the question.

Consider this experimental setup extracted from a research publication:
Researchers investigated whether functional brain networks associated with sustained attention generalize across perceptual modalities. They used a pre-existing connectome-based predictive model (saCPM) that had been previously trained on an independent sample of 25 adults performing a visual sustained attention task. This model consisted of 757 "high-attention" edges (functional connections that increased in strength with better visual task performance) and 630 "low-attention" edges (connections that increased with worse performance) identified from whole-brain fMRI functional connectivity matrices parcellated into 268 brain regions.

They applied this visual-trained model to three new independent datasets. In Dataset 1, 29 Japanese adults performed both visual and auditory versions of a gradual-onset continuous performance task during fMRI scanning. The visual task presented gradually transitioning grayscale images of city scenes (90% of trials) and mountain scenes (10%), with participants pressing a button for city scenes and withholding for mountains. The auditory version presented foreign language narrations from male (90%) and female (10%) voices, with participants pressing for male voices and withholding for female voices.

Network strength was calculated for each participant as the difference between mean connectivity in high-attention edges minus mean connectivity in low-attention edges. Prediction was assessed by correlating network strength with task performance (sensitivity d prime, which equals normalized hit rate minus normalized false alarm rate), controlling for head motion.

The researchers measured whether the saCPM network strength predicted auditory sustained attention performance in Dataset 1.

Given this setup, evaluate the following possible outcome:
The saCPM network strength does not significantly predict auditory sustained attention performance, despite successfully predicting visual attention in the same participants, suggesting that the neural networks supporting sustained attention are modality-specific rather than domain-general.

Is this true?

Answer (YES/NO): NO